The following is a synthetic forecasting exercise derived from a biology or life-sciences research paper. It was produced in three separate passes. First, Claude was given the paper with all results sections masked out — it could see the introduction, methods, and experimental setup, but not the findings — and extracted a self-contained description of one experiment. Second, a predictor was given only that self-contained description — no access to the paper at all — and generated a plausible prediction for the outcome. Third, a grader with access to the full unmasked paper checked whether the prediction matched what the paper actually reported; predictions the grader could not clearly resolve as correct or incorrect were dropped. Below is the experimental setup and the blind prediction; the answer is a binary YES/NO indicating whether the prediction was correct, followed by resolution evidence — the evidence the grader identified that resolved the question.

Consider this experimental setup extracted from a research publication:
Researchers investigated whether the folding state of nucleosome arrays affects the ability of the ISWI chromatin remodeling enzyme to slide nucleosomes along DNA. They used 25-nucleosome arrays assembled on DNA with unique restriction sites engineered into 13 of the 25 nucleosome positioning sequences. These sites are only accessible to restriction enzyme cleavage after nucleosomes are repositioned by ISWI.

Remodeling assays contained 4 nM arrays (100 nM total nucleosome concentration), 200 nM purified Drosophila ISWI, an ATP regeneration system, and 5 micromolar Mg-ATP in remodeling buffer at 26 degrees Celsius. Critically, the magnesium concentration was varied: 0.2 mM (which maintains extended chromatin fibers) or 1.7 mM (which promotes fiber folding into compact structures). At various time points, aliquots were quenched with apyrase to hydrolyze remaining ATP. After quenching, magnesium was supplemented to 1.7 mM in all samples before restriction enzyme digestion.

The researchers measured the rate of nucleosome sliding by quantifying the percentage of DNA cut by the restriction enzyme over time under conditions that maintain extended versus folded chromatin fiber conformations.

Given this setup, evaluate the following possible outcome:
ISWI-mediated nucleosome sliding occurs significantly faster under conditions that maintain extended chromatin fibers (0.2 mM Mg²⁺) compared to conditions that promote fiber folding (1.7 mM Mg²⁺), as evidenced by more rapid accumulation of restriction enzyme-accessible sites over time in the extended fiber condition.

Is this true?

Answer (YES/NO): NO